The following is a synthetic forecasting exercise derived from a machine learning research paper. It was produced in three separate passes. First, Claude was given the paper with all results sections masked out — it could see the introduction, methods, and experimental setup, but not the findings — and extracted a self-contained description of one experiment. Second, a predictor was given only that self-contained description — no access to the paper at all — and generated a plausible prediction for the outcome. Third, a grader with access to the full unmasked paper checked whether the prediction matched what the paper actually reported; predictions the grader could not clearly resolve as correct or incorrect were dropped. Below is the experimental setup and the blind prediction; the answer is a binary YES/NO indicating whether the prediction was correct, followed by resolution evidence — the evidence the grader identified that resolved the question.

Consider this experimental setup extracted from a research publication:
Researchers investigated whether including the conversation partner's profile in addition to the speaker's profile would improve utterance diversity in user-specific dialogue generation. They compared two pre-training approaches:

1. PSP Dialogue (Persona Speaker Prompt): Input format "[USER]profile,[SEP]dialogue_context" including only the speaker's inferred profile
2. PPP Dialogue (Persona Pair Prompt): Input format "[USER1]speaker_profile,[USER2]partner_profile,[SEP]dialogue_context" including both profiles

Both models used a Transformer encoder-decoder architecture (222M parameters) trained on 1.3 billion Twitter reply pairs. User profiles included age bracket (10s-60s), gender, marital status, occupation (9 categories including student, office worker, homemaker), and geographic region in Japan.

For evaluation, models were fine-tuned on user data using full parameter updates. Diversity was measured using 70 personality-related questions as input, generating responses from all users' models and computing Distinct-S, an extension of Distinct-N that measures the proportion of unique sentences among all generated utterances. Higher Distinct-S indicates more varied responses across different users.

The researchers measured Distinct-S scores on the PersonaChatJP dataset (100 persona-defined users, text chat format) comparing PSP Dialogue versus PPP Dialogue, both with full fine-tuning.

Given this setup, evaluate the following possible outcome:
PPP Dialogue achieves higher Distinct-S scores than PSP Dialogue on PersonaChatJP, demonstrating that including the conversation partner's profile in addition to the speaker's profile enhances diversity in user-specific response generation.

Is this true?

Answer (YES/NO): YES